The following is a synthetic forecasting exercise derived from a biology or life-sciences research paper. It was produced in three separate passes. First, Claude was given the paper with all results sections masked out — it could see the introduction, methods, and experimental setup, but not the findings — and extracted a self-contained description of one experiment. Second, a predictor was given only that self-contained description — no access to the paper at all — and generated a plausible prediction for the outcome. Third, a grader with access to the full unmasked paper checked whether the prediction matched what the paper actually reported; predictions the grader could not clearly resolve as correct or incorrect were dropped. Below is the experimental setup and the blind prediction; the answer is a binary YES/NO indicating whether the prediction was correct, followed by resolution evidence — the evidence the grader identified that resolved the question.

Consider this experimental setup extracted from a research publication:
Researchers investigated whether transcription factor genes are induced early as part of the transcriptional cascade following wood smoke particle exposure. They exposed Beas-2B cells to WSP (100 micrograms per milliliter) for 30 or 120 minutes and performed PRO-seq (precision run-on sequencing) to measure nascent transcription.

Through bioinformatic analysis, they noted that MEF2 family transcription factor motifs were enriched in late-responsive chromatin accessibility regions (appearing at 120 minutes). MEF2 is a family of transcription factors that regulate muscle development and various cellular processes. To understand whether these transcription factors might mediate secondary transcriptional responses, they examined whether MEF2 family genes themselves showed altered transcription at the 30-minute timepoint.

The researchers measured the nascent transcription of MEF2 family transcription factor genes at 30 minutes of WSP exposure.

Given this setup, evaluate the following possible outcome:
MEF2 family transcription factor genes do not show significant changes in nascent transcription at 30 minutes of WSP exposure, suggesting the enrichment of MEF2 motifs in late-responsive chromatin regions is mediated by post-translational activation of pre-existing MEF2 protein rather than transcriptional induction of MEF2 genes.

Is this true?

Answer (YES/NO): NO